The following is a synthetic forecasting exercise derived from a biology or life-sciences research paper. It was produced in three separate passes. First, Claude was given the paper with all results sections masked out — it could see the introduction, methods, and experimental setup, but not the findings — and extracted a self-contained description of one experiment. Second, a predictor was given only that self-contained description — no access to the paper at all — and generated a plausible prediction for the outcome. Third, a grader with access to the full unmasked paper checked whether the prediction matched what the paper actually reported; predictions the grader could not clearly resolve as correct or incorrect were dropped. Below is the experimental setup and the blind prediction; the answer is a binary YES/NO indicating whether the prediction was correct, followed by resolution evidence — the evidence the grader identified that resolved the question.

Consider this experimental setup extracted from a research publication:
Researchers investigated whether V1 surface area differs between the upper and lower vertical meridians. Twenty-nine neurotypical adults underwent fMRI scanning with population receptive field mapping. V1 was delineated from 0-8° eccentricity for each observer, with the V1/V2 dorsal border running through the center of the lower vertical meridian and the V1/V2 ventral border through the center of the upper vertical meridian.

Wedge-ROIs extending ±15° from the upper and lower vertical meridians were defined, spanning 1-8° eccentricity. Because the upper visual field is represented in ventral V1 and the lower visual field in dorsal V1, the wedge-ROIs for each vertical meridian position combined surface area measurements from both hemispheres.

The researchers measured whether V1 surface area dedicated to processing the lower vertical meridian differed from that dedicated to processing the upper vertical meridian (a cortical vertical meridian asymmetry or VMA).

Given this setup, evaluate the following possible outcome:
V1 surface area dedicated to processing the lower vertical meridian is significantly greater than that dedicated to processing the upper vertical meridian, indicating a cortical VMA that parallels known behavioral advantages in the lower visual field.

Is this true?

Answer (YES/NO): YES